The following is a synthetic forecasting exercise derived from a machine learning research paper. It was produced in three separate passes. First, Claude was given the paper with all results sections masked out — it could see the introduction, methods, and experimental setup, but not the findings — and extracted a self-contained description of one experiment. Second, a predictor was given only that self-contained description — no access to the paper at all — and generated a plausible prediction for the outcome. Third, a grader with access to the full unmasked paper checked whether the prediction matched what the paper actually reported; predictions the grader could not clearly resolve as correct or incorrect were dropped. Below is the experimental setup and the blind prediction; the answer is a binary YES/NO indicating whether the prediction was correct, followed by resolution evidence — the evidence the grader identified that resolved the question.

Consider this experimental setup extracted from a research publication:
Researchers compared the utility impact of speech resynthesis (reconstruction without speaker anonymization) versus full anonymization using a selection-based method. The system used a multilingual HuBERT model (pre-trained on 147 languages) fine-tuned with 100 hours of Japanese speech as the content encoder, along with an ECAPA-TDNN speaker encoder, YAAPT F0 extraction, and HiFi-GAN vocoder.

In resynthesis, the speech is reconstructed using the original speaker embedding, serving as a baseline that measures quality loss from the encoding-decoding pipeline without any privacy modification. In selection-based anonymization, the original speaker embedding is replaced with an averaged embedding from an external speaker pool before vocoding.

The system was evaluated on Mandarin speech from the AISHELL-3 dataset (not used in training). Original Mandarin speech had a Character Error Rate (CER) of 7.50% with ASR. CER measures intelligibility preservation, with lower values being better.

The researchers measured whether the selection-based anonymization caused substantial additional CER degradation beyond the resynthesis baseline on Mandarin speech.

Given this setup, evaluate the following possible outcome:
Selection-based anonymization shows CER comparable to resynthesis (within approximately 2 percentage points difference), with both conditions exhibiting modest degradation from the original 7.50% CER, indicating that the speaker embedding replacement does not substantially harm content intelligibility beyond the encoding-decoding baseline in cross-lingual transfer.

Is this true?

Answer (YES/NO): NO